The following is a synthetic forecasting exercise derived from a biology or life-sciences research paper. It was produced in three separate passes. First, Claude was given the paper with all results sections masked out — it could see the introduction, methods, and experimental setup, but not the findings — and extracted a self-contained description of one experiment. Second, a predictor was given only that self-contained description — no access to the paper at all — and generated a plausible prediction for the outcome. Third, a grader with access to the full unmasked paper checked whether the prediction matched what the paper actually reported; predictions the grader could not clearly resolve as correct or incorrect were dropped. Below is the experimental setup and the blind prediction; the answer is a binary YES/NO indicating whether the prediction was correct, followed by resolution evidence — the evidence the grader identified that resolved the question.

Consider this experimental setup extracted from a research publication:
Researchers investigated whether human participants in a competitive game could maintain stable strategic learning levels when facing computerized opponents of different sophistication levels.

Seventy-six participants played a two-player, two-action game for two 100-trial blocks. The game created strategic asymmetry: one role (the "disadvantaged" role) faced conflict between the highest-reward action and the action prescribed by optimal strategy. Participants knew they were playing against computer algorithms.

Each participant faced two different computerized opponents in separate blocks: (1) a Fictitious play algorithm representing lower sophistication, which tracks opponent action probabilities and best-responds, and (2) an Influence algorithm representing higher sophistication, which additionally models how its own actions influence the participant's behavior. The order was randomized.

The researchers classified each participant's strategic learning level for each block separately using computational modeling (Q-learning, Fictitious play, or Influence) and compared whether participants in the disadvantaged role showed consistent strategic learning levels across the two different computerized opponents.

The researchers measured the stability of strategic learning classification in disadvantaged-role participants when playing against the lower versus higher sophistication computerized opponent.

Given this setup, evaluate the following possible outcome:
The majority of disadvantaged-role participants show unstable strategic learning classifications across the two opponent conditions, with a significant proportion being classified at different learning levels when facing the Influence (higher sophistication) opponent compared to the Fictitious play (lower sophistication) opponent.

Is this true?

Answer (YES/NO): NO